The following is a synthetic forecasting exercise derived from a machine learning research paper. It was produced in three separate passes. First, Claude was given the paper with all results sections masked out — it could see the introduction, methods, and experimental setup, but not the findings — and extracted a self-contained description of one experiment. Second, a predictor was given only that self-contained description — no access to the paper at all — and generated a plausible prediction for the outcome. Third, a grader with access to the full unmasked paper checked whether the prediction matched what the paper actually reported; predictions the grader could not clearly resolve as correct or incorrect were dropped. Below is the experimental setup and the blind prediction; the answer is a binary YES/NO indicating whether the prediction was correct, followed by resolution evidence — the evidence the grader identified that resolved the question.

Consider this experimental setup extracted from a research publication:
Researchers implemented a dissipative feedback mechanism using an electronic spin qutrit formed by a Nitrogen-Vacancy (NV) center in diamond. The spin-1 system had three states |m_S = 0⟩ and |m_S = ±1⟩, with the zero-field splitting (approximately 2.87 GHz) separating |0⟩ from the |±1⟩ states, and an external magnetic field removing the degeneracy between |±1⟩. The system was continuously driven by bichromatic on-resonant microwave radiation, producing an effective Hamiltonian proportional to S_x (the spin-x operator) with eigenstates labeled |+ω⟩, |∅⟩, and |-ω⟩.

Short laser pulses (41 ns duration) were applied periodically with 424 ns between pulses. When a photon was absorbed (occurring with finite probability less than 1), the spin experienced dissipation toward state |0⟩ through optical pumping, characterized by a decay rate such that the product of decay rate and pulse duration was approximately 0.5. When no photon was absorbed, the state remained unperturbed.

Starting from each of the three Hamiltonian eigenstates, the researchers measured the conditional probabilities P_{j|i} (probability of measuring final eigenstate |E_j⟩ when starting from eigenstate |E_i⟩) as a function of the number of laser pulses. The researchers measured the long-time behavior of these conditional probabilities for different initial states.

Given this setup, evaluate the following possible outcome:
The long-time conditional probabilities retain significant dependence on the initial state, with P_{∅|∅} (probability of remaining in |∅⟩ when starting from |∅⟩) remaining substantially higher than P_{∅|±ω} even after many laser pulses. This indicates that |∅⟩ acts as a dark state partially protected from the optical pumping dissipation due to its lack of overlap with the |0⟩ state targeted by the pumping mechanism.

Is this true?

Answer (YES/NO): NO